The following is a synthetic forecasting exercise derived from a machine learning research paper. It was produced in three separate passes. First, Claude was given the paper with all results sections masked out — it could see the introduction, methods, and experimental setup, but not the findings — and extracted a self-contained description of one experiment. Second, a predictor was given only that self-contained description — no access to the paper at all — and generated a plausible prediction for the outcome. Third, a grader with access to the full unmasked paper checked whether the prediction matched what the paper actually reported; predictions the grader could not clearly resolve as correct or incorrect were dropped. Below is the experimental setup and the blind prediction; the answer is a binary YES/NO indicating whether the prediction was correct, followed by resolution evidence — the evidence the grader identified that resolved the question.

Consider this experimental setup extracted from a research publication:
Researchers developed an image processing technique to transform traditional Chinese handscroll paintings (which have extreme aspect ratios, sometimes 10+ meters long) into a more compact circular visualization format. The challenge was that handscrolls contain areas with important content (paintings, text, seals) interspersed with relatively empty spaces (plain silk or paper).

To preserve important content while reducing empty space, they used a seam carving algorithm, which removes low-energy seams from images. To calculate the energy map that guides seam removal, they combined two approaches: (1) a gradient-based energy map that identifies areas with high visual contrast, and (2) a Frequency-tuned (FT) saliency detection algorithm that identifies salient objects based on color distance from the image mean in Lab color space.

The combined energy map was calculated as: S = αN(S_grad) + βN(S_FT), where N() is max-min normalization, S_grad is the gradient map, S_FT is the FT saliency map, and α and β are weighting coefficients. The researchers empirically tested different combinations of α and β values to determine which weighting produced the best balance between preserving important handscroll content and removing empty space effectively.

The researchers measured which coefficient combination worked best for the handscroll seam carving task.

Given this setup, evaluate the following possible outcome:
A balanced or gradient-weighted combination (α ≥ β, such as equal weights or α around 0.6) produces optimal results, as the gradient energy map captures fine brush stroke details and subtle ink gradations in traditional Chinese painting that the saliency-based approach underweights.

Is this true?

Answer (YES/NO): YES